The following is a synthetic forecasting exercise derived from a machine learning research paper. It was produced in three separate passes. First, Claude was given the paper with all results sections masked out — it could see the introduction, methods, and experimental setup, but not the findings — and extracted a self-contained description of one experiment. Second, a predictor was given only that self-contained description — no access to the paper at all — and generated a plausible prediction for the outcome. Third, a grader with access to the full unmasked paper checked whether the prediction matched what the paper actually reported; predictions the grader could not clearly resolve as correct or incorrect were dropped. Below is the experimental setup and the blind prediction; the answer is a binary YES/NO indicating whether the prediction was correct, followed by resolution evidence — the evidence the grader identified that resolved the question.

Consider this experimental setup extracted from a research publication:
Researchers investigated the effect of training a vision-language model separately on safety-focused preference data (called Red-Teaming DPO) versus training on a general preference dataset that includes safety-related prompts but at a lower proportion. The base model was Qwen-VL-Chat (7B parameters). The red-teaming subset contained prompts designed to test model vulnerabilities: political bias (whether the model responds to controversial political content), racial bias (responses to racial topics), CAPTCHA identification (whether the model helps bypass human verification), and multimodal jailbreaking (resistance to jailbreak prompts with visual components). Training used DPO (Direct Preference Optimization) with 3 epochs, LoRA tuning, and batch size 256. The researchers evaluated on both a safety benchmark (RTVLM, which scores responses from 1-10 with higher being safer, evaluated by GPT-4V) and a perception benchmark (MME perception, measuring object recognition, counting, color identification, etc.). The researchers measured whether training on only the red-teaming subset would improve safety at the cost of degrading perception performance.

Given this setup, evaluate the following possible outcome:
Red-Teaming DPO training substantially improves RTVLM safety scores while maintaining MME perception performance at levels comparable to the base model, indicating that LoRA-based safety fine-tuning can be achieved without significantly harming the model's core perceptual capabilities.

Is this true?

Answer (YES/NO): YES